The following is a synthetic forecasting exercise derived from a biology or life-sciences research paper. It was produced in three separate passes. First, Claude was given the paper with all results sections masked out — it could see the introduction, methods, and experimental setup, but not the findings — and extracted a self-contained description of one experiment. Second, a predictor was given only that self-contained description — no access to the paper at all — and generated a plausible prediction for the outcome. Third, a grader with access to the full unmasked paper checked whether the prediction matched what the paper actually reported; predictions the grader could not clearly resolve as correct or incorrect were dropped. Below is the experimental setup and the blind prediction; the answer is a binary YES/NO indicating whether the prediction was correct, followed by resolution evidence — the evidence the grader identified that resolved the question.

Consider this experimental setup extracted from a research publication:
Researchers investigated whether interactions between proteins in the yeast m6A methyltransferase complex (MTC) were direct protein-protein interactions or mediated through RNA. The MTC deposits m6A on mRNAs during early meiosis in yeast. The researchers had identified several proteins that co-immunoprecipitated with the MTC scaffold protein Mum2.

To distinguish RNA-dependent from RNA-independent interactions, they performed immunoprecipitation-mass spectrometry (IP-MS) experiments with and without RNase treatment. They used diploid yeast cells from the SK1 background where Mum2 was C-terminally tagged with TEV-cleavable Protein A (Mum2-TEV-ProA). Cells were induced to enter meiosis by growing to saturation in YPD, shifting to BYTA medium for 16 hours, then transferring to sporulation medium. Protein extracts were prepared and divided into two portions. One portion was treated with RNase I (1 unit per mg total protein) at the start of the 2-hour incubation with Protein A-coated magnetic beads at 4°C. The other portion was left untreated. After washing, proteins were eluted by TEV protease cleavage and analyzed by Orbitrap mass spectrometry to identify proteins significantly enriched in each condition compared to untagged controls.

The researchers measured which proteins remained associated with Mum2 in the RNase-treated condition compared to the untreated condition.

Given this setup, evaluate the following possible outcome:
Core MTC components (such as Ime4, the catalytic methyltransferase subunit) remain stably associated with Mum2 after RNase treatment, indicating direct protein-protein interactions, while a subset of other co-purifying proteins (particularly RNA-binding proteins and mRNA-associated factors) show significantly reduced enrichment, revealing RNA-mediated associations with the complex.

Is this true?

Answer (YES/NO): YES